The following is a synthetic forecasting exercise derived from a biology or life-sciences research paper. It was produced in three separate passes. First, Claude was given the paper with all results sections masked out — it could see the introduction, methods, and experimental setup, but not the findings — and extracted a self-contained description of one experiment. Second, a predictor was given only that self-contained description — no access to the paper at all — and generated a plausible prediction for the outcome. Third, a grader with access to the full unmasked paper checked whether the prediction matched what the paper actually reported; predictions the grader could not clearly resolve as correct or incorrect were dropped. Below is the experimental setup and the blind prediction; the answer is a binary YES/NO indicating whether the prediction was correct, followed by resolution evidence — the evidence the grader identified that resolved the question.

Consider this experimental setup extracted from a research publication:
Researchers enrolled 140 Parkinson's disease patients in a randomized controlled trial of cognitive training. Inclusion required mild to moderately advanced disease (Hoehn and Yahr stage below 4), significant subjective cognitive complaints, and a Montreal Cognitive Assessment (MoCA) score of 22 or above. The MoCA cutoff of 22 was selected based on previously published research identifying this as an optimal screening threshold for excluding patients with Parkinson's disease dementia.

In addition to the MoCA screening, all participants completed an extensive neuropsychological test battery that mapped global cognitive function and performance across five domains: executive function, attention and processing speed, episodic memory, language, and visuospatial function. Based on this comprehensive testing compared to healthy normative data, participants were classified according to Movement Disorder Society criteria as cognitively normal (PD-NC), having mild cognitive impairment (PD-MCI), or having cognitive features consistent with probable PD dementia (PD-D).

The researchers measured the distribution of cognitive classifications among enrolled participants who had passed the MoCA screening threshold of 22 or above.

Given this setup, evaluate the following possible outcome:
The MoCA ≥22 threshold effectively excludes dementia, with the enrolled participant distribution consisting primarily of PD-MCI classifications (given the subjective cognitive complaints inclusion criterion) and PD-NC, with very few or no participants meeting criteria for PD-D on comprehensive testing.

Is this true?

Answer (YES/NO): NO